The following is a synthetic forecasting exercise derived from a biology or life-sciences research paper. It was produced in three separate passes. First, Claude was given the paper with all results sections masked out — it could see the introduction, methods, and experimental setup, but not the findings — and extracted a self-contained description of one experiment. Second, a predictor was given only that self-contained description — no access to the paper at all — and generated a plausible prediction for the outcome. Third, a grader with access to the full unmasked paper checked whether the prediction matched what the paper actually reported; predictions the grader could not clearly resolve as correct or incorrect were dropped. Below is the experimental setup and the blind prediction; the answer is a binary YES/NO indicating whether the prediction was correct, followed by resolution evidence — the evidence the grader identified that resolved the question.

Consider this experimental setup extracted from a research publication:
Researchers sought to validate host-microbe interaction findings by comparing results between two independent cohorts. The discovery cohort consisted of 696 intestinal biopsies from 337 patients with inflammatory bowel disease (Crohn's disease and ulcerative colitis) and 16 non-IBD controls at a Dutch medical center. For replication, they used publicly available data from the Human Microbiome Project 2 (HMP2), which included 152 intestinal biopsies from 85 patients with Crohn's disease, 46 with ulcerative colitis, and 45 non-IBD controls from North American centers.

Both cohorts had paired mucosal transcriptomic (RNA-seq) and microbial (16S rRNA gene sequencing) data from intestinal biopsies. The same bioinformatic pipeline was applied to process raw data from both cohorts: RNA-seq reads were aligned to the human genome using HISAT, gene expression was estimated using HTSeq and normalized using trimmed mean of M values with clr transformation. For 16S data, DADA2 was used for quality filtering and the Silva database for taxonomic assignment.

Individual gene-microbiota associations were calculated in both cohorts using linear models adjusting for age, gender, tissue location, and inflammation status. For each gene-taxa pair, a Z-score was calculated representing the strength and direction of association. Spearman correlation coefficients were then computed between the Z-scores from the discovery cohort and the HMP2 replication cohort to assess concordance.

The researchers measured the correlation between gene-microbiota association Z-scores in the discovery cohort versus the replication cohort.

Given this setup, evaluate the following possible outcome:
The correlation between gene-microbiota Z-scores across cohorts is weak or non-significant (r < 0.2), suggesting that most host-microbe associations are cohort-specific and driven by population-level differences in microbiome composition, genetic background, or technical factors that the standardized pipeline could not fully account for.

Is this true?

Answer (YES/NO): NO